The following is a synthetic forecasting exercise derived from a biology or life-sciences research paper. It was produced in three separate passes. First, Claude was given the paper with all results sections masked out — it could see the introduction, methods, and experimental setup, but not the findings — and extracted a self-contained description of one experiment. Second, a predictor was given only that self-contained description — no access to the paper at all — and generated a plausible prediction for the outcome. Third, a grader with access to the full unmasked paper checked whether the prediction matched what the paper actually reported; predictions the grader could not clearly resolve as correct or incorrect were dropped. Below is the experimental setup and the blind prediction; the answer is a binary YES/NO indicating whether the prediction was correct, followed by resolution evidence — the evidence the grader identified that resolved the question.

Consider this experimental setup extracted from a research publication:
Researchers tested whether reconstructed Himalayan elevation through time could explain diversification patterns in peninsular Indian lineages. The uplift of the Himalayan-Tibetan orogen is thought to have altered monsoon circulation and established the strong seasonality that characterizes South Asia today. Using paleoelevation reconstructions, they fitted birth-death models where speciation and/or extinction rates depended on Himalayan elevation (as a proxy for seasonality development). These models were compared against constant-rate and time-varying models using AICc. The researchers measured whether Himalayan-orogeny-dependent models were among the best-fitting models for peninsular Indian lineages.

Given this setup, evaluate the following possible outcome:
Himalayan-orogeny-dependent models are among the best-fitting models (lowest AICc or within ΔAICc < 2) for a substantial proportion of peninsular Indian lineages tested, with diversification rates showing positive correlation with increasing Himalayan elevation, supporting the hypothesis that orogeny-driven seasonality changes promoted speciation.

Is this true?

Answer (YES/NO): NO